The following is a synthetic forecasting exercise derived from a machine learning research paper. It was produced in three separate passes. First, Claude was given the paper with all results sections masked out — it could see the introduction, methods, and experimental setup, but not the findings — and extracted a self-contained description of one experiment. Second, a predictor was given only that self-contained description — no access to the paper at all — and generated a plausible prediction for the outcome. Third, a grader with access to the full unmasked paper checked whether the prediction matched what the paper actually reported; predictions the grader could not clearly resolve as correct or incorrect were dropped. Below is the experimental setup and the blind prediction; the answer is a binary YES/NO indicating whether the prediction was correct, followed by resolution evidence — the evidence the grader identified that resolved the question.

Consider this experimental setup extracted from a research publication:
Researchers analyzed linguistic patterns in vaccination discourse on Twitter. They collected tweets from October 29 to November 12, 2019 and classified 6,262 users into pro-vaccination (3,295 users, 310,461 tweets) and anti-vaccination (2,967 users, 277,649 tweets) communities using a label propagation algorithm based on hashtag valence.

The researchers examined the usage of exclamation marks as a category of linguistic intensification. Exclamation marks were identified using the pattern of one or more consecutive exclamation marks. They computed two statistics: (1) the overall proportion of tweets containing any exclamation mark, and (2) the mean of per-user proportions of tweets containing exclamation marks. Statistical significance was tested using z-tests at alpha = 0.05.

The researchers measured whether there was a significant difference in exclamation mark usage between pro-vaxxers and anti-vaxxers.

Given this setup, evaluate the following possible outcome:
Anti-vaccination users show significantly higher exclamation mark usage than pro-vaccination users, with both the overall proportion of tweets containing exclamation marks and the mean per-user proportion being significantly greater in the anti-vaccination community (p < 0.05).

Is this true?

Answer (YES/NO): NO